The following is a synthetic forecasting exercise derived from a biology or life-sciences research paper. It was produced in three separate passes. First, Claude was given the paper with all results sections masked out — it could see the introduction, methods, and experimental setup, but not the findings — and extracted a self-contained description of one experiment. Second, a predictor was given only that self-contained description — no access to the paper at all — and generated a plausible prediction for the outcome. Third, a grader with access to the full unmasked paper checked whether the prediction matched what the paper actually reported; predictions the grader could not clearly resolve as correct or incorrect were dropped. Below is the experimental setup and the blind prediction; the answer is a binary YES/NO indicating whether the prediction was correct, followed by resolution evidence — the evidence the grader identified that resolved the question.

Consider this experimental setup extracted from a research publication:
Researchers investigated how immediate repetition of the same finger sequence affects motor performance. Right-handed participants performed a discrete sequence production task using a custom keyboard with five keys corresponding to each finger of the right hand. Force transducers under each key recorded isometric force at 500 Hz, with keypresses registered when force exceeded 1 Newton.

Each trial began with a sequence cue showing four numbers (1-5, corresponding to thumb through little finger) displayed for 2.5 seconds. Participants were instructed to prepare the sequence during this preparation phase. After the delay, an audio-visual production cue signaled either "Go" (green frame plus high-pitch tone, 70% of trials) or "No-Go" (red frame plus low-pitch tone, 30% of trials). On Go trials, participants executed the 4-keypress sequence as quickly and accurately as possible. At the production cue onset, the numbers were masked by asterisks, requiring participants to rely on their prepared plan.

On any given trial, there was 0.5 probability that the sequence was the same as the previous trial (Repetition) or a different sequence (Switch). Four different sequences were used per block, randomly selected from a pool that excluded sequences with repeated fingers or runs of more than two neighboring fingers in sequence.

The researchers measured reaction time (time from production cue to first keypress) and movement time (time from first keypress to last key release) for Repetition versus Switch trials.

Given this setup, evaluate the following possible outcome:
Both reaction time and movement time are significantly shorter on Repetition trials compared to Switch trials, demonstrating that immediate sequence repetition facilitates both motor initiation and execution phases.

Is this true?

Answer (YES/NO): YES